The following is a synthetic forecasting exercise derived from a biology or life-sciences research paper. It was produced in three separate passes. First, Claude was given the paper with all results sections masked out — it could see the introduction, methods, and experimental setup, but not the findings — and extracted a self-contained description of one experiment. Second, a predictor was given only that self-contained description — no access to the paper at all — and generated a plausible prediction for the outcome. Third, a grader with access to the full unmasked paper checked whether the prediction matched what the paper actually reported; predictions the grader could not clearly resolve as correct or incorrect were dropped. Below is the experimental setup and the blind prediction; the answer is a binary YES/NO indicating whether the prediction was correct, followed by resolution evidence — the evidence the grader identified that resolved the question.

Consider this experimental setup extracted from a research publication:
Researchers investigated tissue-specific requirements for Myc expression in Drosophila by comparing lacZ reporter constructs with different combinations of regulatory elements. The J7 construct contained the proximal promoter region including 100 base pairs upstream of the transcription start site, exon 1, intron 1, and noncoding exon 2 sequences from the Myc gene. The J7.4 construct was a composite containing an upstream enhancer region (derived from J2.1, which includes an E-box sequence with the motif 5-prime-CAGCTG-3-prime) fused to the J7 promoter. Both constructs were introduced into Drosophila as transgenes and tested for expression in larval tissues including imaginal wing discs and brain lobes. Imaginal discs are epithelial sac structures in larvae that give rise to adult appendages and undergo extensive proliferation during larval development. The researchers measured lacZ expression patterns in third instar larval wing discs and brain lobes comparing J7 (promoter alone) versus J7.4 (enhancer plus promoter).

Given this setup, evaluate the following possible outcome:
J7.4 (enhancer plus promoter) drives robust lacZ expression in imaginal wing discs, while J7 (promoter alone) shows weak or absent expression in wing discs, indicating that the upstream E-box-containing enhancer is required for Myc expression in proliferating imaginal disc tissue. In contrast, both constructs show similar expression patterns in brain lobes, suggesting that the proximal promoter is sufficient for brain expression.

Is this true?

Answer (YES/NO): NO